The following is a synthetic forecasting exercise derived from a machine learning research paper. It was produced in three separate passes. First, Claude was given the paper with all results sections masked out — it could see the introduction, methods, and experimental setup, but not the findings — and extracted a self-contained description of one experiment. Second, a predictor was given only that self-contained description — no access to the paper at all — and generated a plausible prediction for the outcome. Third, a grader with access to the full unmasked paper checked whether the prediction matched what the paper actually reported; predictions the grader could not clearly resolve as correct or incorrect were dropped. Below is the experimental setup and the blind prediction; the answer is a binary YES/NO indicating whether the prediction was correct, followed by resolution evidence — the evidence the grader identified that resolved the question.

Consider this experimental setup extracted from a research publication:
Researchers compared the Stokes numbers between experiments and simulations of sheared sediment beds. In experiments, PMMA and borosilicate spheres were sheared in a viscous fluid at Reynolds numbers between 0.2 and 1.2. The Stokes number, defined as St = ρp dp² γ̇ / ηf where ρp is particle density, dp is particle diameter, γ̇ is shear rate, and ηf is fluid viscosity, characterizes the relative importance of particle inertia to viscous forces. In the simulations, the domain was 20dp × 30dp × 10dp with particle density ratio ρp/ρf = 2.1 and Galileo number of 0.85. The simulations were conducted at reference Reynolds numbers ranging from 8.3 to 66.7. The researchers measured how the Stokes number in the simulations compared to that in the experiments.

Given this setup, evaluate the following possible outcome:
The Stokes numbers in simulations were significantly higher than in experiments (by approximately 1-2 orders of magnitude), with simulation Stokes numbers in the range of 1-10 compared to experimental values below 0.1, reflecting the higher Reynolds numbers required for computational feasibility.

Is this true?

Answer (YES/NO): NO